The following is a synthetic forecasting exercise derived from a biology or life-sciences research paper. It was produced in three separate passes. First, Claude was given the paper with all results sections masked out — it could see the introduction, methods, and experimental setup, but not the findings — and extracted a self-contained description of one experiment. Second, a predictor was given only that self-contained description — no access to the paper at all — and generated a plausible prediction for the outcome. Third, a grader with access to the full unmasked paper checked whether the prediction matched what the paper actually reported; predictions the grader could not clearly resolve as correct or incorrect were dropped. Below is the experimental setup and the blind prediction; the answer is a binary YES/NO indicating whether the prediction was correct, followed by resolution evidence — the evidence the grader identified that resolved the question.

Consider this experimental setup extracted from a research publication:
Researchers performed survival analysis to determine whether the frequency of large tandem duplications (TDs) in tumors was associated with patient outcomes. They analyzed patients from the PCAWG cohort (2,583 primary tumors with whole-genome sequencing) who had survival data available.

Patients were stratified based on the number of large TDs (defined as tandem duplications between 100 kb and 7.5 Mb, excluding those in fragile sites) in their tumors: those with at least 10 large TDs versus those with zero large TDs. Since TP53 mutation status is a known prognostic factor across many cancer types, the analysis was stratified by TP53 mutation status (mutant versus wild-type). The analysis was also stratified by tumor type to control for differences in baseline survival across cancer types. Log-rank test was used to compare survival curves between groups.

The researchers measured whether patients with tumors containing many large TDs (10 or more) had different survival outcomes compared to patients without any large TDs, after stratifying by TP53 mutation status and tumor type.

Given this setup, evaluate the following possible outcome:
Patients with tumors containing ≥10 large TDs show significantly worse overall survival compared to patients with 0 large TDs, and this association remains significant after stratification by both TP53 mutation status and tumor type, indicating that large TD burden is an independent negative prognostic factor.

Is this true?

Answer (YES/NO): YES